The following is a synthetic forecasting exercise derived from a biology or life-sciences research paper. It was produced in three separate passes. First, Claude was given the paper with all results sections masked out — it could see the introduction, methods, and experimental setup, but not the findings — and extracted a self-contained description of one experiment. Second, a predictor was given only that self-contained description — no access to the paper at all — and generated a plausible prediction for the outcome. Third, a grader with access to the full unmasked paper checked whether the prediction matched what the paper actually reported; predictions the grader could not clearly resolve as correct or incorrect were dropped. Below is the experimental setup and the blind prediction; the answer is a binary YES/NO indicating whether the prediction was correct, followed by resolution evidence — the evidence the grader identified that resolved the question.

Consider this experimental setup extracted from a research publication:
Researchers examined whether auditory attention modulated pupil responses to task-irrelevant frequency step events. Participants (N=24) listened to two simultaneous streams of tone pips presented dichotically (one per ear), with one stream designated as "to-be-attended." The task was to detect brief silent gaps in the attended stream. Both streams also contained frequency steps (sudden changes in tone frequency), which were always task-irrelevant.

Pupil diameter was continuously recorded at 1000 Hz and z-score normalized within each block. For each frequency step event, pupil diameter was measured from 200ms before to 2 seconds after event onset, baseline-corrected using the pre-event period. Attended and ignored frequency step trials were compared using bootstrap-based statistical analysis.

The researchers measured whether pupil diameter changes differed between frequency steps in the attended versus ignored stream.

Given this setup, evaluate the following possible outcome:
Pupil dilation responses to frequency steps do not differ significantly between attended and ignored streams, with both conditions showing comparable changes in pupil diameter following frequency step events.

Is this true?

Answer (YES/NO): NO